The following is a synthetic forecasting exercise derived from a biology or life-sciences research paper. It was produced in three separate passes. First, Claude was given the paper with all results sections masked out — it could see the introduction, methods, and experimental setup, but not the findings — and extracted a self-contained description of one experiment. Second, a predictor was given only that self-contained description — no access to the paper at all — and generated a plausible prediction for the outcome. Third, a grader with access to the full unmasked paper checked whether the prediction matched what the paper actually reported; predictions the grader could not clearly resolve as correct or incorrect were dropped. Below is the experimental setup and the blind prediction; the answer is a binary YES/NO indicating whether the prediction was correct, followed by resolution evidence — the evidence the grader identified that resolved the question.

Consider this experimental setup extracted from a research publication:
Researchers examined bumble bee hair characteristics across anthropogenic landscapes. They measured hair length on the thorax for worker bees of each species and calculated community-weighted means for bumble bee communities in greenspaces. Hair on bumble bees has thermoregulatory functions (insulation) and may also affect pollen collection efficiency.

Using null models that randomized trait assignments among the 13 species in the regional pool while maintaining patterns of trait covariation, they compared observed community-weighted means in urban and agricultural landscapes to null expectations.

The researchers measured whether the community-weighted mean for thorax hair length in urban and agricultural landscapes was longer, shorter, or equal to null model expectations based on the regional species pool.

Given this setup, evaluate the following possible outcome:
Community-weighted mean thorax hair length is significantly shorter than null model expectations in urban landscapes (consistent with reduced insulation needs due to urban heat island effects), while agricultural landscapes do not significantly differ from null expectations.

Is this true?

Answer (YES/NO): NO